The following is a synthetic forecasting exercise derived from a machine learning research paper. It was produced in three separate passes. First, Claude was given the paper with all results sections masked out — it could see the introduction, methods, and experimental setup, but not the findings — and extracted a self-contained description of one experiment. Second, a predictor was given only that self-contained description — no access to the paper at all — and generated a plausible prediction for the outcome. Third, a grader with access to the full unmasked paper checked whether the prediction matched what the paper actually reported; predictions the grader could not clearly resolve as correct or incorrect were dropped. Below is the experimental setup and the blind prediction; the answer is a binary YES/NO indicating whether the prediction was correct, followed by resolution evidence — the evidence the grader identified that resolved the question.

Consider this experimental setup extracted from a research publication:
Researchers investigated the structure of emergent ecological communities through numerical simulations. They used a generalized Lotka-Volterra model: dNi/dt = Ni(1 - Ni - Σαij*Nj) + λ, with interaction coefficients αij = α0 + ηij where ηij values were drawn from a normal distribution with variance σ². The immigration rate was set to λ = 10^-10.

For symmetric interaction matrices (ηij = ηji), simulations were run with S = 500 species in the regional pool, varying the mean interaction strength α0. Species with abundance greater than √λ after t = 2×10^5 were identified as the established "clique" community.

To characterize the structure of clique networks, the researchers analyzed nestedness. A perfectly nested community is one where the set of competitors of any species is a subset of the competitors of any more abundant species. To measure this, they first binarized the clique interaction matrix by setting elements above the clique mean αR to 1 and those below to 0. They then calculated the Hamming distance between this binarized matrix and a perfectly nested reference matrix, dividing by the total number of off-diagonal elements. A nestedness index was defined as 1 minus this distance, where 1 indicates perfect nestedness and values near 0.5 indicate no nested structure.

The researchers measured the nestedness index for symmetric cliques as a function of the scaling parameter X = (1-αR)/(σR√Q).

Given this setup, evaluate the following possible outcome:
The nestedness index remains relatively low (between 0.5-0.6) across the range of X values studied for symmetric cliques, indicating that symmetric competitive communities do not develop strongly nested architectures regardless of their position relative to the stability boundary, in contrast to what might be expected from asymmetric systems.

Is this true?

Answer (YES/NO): NO